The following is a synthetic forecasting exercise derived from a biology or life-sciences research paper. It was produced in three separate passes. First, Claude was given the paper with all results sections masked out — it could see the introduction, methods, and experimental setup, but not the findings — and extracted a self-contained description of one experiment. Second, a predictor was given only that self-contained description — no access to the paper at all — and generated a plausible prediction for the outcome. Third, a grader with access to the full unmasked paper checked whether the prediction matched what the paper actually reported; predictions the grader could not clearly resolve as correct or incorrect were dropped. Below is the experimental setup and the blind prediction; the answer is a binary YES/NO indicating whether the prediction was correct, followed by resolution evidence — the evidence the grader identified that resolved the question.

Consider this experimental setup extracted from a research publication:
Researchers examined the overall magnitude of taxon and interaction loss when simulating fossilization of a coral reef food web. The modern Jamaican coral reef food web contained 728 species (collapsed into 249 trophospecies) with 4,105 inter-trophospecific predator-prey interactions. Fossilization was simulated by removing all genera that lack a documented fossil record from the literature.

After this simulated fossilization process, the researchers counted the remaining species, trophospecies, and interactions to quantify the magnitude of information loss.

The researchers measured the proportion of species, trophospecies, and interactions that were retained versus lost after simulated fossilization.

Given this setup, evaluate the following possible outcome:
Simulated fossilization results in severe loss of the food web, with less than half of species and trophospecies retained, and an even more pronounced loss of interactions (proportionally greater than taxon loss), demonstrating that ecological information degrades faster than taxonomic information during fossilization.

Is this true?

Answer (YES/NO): NO